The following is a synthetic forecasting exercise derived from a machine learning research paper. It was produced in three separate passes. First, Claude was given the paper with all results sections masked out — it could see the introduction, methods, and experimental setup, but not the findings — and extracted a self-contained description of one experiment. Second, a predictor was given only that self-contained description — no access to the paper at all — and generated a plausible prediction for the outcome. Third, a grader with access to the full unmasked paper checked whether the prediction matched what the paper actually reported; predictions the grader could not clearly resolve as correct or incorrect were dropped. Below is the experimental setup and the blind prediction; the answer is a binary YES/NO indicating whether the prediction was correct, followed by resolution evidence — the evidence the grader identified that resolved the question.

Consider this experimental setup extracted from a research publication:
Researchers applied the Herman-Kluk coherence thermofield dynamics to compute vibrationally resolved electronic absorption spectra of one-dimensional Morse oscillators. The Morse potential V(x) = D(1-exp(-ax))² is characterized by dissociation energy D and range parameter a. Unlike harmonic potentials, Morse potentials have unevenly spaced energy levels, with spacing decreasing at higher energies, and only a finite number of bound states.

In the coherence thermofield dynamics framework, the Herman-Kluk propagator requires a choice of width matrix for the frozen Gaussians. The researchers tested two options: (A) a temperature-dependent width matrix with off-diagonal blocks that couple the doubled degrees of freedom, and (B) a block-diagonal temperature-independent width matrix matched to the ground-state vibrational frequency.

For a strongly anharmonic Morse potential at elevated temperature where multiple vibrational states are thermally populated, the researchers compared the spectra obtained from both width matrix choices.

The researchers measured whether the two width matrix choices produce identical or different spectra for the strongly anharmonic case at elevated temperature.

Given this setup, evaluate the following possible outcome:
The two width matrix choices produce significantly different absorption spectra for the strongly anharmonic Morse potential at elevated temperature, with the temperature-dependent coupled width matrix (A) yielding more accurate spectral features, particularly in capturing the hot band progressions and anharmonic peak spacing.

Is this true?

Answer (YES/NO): NO